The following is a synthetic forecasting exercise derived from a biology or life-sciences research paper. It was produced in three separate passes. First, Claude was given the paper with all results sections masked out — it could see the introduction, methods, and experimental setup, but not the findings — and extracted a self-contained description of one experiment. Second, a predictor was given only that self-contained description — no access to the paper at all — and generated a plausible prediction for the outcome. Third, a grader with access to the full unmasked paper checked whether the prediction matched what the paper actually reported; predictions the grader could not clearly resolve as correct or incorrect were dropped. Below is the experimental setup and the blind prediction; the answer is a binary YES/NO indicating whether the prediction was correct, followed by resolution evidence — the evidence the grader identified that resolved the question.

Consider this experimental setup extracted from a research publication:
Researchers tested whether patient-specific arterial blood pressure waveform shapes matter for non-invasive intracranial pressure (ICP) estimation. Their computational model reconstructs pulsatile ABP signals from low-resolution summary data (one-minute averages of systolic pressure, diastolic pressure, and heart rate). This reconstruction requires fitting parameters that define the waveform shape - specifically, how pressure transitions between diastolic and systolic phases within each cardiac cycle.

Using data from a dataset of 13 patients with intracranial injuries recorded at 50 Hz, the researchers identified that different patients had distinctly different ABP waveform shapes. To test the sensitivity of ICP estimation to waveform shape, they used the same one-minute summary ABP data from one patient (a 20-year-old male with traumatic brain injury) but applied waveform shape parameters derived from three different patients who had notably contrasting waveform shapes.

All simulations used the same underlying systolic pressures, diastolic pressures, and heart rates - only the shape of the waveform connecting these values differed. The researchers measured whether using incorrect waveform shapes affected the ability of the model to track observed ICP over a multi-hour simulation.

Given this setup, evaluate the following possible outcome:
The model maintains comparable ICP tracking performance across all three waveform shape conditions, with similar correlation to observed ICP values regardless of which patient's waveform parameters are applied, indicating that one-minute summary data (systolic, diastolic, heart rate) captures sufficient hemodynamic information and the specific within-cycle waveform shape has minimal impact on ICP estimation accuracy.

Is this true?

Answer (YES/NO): YES